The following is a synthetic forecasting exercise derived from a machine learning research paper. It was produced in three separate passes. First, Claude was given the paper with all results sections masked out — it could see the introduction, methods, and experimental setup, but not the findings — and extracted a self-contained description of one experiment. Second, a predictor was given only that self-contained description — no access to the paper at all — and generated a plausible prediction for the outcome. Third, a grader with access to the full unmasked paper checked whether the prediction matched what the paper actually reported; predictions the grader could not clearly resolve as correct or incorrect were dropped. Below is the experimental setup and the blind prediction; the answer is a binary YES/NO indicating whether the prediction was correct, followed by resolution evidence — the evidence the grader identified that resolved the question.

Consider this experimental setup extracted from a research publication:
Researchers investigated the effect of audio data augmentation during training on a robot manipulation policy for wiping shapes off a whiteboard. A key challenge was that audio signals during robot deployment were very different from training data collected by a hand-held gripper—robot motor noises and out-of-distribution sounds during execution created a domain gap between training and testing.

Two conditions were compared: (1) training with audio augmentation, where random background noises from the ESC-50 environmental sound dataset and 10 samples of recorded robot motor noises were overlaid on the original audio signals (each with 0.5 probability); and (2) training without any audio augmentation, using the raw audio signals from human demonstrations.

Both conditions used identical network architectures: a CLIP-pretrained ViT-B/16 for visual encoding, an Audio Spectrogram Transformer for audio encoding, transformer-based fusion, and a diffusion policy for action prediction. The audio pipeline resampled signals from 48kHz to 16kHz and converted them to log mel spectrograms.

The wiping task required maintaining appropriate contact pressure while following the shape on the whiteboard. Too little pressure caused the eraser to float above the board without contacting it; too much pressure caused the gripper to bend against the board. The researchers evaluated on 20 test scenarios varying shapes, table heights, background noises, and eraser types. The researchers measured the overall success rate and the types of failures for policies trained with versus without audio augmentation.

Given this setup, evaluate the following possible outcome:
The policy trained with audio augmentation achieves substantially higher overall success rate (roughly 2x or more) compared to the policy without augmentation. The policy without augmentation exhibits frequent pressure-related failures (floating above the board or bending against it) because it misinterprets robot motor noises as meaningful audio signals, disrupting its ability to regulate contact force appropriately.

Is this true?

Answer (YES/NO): YES